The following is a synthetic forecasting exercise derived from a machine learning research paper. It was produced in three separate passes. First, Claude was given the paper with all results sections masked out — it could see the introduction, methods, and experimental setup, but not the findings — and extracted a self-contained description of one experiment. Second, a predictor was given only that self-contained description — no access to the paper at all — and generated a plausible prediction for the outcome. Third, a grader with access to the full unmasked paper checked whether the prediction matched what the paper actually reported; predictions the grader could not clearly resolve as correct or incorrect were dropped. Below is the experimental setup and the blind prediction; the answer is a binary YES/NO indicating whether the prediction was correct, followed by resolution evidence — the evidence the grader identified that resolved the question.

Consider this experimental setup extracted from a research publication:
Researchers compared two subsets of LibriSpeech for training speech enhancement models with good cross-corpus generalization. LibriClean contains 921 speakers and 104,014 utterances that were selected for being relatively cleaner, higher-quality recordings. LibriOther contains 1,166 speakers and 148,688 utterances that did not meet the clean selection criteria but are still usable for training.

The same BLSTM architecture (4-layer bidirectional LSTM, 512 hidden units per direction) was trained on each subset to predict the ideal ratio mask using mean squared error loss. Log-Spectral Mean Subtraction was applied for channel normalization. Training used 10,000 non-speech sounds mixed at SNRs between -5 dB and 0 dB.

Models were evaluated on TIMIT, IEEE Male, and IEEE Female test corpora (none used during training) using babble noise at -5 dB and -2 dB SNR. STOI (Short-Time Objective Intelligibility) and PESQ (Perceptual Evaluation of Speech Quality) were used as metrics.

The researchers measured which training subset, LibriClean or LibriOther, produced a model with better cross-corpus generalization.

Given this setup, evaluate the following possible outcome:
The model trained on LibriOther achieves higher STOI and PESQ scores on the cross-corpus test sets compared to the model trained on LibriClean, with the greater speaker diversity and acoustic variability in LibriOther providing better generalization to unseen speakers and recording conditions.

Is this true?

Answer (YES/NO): YES